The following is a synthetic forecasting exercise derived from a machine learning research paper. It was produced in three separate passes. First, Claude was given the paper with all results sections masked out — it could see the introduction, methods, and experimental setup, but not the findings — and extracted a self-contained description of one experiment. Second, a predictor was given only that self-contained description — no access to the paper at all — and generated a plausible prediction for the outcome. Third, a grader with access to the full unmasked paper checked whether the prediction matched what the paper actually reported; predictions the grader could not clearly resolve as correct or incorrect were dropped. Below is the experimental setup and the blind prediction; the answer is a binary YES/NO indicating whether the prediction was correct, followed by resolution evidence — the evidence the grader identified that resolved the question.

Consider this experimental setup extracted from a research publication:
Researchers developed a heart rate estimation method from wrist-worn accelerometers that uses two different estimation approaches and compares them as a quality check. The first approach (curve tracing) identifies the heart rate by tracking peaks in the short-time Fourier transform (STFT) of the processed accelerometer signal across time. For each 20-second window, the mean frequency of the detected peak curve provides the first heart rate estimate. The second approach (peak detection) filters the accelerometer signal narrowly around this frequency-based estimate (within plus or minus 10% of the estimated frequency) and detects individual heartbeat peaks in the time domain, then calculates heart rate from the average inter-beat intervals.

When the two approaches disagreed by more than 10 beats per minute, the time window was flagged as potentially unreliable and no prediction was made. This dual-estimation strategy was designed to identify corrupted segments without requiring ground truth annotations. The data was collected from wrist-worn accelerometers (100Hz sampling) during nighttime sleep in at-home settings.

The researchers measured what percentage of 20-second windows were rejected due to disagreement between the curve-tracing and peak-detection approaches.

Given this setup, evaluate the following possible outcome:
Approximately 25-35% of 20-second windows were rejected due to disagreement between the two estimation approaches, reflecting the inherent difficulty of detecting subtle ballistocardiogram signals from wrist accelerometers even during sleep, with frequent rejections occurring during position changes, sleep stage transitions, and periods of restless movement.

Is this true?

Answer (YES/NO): NO